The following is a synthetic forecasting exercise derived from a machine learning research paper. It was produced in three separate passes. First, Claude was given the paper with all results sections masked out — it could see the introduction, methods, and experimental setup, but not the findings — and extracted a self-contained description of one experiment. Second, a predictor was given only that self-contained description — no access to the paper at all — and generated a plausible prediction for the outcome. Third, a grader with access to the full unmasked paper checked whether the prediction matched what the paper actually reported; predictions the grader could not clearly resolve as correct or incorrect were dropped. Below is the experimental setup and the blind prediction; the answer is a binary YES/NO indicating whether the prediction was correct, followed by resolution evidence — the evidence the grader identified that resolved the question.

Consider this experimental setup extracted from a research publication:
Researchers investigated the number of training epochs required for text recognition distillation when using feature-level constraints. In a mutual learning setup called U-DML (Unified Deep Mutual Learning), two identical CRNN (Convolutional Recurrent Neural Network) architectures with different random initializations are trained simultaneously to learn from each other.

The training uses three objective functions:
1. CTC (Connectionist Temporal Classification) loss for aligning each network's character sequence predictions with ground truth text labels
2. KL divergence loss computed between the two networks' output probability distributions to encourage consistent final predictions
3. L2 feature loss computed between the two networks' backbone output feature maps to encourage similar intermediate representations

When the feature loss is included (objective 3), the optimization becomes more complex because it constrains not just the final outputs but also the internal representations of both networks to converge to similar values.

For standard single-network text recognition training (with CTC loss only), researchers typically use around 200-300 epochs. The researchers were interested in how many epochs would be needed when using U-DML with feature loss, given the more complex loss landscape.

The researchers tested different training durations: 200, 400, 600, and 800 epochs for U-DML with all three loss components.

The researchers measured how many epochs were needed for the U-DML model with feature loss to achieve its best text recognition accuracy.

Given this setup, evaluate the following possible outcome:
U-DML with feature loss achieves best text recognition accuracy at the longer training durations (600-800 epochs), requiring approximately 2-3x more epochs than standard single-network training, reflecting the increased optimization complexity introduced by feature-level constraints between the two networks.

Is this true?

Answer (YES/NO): YES